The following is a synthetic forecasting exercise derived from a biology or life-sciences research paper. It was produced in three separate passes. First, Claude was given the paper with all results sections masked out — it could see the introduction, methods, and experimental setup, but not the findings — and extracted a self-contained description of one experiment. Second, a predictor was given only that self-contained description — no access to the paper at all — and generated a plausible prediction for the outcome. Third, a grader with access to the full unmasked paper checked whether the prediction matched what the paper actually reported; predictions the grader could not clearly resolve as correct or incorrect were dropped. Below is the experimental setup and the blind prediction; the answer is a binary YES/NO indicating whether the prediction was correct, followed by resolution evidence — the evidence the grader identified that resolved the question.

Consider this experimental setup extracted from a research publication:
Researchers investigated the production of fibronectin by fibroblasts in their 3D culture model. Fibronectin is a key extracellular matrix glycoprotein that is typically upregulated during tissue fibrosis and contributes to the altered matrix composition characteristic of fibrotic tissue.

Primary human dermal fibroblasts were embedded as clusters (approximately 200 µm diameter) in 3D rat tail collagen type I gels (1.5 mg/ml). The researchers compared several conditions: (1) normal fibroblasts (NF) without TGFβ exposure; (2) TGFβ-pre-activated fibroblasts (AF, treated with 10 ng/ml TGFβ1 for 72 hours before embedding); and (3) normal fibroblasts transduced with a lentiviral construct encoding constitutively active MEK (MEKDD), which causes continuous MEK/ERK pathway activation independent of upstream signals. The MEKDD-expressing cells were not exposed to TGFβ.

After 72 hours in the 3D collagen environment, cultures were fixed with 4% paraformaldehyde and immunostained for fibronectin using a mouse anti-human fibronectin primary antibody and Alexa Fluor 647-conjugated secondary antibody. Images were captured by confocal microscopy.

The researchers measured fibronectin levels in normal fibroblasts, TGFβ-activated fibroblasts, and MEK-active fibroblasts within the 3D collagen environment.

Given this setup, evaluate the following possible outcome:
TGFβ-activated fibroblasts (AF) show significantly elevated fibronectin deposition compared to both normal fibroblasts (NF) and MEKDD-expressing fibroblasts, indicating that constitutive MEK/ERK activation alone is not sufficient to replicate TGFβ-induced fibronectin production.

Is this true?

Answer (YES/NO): YES